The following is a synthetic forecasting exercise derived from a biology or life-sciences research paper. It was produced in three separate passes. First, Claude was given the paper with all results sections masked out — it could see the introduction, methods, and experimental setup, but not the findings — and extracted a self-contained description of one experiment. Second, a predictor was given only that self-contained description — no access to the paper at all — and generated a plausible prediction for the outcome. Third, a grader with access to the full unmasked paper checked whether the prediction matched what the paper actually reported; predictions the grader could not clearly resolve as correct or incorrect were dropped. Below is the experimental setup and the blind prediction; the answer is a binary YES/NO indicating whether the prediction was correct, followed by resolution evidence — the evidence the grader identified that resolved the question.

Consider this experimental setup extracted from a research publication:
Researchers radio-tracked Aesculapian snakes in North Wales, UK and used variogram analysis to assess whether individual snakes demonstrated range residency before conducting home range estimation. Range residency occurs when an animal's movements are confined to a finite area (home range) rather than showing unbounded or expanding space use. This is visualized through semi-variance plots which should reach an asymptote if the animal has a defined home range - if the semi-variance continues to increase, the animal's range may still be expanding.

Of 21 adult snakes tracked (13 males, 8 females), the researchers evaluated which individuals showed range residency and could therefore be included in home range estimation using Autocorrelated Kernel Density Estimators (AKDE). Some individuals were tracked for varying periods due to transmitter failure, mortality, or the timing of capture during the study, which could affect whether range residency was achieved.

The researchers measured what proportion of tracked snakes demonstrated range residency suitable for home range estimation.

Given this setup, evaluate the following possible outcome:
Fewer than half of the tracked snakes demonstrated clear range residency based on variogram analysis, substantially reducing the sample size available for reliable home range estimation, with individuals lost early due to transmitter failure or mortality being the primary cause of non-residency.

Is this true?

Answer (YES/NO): NO